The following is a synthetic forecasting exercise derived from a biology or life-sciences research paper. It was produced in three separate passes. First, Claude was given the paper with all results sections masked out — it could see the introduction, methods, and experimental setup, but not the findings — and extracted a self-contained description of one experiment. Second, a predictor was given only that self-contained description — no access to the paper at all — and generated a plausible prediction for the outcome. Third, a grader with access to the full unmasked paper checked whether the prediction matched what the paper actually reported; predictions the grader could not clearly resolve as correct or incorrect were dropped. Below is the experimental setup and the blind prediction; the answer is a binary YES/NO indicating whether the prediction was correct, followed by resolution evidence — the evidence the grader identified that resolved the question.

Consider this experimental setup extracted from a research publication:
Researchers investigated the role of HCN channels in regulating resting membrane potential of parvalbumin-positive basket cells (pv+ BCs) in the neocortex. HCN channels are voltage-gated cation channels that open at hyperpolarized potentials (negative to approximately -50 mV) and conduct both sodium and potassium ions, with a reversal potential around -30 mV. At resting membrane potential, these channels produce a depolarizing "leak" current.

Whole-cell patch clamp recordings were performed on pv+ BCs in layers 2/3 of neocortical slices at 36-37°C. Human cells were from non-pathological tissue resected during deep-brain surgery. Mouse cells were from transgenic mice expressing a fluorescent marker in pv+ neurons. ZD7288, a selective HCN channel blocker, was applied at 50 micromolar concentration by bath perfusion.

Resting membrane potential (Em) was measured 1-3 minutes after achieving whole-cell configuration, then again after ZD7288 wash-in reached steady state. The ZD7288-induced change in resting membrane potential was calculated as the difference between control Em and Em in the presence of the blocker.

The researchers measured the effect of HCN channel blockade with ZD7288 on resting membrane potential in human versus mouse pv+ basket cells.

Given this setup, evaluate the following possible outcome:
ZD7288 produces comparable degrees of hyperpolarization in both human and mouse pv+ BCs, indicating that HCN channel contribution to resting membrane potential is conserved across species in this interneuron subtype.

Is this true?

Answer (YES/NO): NO